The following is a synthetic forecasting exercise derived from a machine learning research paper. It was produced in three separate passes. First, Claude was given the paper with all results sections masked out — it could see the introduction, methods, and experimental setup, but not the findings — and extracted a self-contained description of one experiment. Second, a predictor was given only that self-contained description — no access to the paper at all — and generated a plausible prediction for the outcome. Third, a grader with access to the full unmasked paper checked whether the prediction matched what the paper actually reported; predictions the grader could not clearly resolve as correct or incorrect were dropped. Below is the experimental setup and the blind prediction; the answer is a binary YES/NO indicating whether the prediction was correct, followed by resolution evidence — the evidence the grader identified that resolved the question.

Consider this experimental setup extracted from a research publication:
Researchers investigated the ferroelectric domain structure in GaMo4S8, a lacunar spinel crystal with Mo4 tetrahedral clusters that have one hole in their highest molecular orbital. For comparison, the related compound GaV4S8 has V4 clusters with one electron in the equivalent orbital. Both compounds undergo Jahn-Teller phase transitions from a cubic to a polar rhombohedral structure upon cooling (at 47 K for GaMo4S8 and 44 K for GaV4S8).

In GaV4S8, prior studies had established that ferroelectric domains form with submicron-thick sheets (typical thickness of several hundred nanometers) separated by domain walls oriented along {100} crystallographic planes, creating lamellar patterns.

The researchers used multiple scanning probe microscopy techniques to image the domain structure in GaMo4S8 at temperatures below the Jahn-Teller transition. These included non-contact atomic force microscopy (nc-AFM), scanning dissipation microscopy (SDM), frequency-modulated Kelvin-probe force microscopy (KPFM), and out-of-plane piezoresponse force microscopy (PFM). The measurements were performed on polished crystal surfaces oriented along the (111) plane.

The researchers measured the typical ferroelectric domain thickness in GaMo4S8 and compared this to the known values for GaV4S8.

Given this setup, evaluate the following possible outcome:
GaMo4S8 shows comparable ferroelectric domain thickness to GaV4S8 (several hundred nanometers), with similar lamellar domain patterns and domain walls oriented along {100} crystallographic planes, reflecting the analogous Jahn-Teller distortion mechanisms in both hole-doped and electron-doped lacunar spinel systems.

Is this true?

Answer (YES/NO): NO